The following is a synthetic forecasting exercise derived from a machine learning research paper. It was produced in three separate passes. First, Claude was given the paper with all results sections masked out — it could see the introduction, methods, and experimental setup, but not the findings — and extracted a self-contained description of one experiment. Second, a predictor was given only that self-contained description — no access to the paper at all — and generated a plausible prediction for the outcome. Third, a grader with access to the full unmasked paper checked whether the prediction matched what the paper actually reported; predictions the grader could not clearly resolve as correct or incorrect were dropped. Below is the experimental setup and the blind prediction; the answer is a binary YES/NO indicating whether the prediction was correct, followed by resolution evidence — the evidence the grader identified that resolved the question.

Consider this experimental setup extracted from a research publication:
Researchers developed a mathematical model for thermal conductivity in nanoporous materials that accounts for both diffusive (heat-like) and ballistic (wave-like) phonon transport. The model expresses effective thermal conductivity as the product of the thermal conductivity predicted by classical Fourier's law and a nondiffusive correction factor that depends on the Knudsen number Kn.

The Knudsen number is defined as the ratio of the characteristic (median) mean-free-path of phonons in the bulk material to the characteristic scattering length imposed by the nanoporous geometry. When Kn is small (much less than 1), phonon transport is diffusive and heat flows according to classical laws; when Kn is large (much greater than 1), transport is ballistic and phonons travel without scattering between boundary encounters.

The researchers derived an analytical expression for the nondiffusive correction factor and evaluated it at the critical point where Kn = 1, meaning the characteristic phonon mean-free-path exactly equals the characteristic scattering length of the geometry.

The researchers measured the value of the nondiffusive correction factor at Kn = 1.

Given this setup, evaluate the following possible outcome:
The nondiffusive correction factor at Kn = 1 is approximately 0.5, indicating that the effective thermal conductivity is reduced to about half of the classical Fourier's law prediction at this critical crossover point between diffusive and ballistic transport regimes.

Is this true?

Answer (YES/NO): YES